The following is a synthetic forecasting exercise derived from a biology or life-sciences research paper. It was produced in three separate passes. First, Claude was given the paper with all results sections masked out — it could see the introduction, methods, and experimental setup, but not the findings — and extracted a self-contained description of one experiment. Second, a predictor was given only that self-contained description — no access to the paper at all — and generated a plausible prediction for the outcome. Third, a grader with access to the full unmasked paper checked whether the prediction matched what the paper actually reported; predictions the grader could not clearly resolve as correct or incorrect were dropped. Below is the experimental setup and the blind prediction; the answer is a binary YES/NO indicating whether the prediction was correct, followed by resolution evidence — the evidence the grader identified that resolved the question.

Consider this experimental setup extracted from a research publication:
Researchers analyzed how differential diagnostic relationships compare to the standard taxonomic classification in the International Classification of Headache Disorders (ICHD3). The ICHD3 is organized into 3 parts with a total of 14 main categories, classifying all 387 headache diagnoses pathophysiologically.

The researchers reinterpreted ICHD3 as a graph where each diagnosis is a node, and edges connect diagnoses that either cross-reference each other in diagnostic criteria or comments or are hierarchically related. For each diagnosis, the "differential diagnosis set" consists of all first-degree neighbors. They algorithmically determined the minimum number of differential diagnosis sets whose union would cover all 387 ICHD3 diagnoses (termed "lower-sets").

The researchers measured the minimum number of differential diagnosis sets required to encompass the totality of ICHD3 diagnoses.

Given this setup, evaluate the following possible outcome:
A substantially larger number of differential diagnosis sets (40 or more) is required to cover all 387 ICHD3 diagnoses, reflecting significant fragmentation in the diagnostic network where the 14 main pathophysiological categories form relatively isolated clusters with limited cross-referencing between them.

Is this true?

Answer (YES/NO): YES